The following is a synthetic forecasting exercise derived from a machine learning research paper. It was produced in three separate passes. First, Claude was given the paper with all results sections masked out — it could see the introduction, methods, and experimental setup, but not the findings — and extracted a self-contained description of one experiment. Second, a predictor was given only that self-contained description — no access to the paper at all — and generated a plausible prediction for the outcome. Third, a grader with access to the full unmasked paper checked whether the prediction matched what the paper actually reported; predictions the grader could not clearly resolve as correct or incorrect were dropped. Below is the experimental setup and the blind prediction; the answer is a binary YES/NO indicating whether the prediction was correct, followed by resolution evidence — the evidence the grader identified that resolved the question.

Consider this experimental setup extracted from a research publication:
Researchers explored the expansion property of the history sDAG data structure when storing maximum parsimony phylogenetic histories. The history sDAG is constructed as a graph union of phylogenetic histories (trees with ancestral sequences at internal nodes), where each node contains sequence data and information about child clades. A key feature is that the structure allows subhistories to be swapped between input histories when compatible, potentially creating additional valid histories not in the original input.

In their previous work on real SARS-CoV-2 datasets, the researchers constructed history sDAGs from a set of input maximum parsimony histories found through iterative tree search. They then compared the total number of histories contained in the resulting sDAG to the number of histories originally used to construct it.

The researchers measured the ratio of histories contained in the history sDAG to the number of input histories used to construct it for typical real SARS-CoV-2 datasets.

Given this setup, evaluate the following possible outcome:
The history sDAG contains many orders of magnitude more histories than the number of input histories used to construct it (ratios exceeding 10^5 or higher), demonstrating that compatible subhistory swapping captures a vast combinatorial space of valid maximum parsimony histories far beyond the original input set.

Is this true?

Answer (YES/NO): YES